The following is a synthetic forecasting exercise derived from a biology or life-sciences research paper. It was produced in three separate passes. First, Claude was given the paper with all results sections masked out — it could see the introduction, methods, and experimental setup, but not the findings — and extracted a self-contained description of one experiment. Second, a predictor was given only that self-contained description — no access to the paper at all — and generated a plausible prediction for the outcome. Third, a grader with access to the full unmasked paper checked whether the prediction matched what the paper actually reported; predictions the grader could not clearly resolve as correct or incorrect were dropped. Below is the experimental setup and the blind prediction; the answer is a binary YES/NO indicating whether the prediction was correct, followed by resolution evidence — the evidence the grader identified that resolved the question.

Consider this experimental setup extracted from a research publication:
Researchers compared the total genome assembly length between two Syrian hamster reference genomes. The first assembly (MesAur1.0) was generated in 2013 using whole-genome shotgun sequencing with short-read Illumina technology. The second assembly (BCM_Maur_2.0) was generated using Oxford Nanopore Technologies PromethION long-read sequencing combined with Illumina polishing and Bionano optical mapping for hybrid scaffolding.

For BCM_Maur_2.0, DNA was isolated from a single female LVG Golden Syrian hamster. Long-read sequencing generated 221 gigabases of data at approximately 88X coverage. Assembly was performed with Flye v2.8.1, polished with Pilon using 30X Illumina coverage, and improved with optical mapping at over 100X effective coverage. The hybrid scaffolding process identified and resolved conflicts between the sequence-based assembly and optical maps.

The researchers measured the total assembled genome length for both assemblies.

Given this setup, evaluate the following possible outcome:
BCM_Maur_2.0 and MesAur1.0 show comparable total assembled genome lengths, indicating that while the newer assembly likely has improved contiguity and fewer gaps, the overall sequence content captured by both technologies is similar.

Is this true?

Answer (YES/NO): YES